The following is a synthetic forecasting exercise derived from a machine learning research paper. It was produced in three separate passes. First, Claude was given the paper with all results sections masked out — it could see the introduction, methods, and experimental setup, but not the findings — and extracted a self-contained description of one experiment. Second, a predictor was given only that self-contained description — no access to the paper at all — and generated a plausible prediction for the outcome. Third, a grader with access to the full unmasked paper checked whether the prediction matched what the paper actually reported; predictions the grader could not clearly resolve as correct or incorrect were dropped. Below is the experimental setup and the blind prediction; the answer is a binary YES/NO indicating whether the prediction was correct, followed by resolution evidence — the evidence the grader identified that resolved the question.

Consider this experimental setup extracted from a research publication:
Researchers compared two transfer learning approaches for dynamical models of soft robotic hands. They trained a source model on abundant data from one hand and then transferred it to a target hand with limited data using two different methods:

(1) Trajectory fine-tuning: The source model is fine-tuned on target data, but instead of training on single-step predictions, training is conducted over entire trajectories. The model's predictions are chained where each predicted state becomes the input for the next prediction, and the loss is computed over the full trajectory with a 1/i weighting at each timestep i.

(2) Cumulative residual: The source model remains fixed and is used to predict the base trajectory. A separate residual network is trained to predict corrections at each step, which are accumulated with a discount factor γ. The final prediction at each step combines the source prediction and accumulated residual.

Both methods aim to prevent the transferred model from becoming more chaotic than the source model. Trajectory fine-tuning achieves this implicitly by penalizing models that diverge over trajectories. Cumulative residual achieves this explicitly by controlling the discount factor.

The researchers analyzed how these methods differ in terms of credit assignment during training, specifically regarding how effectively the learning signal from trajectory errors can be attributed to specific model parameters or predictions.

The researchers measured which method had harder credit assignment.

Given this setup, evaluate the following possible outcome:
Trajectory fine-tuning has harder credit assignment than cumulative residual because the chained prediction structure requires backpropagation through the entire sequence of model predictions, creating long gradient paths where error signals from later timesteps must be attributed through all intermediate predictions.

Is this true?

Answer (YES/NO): YES